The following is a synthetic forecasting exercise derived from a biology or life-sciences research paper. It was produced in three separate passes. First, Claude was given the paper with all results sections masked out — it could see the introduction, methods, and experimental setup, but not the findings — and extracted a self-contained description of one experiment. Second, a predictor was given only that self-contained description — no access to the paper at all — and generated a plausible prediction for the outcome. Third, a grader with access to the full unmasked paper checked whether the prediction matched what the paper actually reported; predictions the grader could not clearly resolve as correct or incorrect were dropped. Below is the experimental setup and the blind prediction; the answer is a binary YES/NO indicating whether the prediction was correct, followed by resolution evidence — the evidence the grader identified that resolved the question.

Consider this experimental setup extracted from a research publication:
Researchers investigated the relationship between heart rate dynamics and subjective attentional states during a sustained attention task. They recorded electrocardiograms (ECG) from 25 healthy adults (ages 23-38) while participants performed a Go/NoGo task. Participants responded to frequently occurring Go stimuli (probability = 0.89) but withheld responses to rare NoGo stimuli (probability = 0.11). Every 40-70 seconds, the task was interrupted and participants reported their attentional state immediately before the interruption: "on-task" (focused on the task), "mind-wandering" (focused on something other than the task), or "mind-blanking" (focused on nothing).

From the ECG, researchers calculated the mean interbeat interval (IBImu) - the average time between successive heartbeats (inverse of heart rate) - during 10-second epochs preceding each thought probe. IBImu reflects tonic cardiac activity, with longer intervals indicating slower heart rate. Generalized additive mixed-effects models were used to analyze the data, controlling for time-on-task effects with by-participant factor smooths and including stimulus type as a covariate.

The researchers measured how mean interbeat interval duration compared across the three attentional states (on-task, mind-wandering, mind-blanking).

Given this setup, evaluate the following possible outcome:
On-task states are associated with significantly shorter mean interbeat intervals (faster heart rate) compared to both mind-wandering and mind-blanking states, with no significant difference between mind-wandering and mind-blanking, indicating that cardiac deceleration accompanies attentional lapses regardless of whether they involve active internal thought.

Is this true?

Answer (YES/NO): NO